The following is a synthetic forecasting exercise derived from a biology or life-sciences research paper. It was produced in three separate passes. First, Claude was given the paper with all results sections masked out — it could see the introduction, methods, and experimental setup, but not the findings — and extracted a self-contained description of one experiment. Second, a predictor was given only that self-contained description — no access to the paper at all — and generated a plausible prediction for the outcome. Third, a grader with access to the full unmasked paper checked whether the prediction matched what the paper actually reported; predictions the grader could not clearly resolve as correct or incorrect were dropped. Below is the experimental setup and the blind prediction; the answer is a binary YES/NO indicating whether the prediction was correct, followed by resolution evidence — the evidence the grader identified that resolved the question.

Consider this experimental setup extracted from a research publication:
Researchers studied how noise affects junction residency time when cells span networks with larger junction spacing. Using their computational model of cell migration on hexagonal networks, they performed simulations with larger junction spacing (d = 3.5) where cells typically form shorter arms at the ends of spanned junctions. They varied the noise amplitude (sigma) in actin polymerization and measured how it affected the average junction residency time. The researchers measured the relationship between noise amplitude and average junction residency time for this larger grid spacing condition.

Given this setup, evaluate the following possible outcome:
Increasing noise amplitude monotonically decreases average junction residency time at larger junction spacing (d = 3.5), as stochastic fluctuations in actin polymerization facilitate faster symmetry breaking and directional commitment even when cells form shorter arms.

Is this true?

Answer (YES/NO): NO